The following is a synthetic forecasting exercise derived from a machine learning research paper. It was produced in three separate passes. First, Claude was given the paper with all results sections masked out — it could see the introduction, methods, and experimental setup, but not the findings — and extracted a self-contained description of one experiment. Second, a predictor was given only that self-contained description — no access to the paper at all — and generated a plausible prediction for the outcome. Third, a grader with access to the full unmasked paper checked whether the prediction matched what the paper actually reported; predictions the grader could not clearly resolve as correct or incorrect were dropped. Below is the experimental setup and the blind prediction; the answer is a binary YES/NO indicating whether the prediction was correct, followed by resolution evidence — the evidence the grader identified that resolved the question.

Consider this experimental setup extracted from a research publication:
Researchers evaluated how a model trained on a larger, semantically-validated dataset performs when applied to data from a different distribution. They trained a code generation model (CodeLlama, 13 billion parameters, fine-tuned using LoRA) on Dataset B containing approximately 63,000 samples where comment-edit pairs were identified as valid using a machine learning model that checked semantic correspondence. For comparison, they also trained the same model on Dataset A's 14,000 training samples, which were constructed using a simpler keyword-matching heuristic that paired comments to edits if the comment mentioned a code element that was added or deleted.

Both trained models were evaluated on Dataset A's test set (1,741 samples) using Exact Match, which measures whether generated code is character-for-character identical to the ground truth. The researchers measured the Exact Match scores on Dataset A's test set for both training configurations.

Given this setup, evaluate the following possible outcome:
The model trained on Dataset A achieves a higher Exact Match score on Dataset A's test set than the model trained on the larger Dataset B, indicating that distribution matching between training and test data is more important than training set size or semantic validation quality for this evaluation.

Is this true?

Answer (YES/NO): NO